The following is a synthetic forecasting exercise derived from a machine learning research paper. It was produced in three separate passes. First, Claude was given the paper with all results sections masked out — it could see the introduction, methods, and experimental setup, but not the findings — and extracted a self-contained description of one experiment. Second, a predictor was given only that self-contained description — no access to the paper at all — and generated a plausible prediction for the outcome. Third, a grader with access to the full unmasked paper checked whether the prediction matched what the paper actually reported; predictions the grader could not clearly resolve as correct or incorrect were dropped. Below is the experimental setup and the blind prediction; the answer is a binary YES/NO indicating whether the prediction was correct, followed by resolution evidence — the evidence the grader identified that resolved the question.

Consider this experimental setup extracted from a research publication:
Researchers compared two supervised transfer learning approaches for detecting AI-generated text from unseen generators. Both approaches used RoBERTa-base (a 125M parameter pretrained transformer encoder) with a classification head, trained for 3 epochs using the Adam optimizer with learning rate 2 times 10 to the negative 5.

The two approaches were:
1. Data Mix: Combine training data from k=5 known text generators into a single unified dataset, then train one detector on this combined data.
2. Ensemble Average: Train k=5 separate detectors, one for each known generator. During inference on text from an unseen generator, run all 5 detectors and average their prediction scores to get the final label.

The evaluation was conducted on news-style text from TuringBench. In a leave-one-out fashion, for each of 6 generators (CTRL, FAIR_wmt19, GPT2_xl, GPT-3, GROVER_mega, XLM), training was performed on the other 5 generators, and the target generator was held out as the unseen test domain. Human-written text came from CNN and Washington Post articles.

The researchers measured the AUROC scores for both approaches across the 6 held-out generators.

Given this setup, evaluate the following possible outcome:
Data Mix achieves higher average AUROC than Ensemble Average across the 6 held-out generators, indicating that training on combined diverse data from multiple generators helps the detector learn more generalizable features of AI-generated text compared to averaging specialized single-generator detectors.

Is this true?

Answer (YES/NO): YES